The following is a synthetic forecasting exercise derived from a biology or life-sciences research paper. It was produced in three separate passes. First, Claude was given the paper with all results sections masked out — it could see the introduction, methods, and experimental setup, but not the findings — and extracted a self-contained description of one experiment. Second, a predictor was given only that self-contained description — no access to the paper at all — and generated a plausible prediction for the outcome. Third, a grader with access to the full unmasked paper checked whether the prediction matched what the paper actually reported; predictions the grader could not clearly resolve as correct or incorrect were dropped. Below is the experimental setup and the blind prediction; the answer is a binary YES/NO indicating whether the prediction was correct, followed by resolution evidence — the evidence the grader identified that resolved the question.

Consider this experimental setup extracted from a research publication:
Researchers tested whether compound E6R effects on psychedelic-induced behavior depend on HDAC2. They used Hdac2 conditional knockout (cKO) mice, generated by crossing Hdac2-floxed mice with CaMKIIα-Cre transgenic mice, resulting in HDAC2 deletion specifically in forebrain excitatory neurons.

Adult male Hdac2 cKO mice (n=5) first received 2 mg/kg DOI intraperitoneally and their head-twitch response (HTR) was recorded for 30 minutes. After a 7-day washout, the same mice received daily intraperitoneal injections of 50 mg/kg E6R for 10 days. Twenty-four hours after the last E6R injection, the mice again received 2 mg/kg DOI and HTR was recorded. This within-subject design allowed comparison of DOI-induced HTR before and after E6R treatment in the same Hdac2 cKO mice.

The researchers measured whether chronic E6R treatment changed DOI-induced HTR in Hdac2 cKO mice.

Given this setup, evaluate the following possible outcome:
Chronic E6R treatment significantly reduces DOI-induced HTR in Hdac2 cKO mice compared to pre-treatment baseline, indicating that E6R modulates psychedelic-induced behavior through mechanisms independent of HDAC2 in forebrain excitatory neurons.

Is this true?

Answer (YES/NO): NO